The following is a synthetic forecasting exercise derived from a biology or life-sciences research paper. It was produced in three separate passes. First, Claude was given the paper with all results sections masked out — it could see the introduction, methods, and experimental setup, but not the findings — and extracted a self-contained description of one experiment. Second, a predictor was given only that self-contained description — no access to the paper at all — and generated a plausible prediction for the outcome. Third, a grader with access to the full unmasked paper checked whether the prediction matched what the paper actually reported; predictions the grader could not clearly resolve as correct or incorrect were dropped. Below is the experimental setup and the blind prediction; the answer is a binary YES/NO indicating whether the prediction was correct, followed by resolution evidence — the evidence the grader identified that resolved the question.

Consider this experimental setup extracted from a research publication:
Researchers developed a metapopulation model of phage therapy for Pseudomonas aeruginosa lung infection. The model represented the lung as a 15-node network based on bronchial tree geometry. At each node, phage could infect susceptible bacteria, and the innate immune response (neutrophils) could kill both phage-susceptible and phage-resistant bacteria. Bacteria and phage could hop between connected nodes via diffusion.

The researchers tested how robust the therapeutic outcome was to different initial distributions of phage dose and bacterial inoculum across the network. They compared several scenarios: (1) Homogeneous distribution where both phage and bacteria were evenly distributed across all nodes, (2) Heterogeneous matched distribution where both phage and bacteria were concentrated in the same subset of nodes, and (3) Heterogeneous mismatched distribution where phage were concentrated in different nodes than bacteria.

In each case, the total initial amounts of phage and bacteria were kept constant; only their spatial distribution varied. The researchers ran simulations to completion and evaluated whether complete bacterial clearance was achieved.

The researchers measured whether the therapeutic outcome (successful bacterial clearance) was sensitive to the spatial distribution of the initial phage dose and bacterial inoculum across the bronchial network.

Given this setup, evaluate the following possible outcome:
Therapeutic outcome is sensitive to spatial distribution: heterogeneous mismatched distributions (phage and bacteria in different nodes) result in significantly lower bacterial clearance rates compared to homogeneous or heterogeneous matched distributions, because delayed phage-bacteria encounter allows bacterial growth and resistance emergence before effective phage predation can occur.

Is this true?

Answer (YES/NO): NO